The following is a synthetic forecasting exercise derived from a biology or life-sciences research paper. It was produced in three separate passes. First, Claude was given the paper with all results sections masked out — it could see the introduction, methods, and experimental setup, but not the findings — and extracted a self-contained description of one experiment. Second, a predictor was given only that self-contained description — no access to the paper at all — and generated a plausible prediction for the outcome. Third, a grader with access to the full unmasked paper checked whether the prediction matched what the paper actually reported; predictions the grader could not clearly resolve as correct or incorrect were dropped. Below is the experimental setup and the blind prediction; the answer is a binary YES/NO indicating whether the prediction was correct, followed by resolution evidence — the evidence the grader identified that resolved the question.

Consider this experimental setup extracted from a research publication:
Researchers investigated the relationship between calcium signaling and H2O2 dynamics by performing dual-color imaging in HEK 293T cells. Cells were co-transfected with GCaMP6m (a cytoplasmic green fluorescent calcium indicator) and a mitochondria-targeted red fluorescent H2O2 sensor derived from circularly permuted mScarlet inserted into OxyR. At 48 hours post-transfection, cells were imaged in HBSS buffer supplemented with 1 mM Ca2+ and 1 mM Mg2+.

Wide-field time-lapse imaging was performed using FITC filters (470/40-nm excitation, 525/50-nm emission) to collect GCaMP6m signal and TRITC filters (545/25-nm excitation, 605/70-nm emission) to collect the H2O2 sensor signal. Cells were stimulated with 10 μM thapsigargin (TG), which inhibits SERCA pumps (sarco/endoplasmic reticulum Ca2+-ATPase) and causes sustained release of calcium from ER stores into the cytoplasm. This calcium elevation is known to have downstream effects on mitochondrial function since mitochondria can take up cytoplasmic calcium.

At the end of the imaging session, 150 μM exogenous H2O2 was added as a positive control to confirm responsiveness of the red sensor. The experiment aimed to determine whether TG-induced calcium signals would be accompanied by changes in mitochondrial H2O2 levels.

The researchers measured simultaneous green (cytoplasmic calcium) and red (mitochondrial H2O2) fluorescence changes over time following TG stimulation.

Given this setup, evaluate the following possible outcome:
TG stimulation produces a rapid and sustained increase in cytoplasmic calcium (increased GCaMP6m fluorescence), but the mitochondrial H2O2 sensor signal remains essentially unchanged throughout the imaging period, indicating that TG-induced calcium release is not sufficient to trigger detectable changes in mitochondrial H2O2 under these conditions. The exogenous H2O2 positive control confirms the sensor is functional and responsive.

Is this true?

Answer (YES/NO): NO